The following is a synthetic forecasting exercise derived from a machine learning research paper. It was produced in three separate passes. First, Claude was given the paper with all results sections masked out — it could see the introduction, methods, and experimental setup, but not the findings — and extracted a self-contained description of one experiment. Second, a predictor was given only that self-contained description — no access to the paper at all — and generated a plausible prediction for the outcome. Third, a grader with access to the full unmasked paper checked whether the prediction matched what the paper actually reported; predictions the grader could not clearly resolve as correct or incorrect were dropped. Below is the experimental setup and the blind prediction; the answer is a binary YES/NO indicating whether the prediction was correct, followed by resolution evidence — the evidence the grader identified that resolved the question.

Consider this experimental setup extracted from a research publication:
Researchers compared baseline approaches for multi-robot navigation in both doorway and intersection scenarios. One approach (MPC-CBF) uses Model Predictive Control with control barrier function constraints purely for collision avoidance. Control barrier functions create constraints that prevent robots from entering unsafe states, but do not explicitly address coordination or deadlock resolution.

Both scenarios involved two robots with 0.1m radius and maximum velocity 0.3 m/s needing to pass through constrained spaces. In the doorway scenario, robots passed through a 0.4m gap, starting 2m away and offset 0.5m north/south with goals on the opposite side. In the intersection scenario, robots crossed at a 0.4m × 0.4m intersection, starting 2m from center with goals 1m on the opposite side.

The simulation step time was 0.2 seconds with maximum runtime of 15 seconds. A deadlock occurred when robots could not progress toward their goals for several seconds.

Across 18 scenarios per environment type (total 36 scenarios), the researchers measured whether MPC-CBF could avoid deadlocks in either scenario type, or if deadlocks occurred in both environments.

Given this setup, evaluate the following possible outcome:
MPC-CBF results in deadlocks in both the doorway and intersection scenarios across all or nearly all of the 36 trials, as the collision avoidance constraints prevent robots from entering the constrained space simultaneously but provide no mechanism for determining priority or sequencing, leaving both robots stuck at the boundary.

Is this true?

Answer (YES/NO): NO